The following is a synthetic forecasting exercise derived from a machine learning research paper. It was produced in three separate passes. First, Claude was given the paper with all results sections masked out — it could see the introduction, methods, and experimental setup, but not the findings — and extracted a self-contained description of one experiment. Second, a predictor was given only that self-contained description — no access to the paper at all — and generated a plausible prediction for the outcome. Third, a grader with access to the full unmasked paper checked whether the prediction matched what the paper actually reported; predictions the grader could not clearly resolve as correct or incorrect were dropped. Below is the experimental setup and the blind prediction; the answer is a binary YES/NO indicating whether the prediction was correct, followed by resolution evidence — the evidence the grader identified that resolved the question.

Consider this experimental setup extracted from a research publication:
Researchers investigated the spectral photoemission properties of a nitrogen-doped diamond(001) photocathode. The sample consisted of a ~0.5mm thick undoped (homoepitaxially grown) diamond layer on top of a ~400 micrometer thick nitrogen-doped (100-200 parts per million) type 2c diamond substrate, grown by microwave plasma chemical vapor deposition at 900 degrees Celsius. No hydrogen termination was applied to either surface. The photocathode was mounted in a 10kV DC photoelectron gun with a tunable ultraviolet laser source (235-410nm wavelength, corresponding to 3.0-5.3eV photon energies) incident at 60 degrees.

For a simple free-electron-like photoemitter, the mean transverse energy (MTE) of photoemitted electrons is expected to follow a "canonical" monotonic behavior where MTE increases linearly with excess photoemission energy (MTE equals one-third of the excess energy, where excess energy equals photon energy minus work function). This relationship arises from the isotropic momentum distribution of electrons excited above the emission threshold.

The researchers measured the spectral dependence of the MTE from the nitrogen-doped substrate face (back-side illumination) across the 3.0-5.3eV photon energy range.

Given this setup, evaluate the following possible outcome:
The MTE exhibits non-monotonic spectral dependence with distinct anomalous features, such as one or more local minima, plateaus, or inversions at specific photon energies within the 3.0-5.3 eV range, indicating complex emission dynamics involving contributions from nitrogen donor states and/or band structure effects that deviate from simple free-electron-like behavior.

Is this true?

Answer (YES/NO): YES